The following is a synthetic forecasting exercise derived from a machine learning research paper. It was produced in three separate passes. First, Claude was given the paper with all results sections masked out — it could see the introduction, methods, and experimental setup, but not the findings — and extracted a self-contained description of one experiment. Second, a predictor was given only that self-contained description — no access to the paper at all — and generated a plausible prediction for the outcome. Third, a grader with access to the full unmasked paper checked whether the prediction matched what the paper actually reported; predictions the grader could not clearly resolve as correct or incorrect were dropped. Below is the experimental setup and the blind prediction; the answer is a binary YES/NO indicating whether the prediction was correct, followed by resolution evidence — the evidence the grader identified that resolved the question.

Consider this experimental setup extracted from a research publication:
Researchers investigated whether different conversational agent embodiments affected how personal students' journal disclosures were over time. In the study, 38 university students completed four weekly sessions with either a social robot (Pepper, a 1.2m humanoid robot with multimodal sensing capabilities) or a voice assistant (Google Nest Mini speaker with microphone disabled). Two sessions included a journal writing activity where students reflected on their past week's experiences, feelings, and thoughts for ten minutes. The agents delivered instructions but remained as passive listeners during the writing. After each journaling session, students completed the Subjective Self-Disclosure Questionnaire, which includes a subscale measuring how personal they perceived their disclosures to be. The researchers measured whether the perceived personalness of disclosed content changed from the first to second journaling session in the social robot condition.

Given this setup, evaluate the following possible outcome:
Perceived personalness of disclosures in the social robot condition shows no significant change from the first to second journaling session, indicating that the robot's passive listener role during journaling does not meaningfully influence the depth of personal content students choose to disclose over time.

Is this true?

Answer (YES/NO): YES